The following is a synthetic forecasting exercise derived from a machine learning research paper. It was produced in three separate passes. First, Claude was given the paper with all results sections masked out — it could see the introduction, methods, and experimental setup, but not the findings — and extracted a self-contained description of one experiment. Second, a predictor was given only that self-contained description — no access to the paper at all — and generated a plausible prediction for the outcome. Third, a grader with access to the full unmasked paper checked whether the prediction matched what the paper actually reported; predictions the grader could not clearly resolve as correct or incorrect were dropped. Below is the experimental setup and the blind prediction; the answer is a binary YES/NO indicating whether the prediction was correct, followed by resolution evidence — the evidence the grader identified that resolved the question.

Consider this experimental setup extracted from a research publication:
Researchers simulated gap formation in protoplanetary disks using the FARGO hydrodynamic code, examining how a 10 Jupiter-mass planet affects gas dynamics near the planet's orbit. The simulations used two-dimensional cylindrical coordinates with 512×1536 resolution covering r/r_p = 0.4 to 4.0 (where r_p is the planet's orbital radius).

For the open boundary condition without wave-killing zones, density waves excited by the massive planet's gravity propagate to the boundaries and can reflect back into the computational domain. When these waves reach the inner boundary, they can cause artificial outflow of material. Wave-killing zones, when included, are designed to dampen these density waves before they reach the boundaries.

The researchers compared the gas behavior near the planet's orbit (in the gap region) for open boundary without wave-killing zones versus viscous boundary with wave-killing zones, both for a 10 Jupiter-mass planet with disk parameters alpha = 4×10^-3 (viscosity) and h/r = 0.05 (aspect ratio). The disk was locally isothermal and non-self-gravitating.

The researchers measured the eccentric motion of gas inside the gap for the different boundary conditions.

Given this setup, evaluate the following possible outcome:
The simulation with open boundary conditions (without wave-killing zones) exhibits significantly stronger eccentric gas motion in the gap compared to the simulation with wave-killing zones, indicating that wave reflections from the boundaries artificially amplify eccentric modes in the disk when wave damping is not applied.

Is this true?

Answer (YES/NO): YES